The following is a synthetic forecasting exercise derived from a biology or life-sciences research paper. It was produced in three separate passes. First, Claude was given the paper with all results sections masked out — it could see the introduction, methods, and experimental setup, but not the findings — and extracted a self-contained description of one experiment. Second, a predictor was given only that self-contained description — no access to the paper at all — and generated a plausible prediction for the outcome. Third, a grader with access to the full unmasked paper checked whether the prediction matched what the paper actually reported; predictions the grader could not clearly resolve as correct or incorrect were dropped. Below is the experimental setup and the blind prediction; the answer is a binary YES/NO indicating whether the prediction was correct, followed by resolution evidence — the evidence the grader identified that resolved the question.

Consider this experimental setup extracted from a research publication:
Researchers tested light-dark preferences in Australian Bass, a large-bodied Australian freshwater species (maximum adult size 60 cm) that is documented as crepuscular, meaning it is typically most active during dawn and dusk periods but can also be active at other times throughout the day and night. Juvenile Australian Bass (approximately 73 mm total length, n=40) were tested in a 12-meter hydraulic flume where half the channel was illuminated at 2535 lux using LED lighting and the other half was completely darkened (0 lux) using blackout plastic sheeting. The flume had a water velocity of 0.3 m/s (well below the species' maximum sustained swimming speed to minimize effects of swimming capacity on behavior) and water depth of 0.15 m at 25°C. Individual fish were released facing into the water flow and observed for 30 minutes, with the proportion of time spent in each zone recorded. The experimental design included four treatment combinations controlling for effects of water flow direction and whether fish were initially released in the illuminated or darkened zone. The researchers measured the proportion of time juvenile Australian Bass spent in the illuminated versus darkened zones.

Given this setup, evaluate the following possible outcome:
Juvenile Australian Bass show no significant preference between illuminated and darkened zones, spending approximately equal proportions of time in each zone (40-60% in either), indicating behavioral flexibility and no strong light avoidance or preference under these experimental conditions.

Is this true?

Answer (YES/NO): NO